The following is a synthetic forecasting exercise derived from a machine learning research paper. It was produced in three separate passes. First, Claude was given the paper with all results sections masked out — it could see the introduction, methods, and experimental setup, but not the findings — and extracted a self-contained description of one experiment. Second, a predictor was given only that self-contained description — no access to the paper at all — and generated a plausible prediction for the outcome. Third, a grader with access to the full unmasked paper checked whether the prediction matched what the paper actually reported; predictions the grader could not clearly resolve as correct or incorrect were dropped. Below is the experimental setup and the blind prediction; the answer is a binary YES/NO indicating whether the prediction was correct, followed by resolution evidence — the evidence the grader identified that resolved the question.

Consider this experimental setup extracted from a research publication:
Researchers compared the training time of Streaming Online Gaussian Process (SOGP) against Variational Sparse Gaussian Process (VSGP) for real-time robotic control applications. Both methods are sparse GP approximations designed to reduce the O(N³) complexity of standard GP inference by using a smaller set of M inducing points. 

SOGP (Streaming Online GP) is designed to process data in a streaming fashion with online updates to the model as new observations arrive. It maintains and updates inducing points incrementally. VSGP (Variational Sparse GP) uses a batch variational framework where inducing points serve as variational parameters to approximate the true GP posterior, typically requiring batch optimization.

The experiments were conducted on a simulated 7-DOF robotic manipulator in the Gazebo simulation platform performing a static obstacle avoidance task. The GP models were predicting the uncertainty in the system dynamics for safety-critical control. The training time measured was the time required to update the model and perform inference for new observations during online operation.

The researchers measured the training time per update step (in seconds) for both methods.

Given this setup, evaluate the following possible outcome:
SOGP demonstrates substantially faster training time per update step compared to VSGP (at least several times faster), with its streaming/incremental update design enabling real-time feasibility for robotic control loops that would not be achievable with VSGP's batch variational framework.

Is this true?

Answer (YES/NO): NO